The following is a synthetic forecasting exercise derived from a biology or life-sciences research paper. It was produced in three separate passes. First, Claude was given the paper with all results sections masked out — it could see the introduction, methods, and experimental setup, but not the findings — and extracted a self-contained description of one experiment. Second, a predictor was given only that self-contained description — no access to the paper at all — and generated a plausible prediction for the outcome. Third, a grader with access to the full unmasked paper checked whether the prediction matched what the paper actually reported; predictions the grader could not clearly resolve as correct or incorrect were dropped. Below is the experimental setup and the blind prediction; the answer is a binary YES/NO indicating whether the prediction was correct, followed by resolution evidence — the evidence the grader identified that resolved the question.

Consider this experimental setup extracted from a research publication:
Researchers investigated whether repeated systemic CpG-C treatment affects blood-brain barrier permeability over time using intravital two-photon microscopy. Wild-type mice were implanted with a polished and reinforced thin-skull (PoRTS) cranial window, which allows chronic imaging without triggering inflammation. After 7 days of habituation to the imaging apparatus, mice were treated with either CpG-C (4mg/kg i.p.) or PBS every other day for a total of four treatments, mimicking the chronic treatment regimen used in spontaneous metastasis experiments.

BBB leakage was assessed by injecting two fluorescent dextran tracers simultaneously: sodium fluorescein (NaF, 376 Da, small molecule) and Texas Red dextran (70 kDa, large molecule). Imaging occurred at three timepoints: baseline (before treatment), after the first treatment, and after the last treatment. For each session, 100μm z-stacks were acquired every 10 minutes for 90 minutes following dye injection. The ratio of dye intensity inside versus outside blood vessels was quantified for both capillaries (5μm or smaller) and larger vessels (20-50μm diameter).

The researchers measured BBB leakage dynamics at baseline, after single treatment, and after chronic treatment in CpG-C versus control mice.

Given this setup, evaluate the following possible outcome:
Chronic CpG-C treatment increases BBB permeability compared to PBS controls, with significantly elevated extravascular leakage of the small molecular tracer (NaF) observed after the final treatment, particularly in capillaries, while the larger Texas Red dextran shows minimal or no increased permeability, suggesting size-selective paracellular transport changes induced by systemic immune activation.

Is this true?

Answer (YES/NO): NO